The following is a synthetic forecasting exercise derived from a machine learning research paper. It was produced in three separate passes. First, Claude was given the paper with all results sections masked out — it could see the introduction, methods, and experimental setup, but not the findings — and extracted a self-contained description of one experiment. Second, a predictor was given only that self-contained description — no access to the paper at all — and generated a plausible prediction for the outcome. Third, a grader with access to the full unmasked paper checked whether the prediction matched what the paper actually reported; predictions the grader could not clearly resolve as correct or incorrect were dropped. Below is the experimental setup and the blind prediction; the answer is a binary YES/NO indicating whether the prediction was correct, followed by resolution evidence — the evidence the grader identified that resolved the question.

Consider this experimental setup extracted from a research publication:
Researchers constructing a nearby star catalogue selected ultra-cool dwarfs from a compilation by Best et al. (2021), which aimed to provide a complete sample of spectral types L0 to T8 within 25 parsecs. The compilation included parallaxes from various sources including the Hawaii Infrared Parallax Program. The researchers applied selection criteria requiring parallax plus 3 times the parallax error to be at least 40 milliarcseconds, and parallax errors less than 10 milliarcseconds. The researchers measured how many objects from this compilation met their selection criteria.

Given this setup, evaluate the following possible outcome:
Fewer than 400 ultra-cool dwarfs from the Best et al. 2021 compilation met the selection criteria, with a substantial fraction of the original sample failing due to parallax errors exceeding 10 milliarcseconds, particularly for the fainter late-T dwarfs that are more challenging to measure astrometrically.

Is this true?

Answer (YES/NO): NO